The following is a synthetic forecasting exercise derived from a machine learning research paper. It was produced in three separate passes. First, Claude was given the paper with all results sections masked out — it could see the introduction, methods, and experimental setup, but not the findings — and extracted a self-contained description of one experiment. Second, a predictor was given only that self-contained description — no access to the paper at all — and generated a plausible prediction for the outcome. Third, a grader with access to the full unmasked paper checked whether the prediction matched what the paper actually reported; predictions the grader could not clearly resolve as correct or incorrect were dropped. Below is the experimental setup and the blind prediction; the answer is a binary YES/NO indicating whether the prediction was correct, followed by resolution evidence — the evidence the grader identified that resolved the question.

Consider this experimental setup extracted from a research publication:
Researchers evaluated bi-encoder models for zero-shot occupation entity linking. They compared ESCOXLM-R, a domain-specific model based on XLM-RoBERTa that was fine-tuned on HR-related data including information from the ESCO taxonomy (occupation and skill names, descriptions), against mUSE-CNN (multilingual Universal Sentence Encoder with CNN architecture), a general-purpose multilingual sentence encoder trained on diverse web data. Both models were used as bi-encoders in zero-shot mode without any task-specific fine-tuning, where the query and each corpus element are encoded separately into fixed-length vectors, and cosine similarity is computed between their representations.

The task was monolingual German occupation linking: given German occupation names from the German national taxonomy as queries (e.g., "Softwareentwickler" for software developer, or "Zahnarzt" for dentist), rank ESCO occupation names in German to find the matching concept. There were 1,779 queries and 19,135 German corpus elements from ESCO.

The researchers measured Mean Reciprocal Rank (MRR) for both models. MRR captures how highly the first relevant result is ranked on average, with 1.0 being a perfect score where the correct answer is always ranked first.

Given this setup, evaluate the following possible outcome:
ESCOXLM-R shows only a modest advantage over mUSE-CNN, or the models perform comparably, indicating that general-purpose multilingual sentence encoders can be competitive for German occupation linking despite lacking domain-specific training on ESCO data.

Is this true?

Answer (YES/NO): NO